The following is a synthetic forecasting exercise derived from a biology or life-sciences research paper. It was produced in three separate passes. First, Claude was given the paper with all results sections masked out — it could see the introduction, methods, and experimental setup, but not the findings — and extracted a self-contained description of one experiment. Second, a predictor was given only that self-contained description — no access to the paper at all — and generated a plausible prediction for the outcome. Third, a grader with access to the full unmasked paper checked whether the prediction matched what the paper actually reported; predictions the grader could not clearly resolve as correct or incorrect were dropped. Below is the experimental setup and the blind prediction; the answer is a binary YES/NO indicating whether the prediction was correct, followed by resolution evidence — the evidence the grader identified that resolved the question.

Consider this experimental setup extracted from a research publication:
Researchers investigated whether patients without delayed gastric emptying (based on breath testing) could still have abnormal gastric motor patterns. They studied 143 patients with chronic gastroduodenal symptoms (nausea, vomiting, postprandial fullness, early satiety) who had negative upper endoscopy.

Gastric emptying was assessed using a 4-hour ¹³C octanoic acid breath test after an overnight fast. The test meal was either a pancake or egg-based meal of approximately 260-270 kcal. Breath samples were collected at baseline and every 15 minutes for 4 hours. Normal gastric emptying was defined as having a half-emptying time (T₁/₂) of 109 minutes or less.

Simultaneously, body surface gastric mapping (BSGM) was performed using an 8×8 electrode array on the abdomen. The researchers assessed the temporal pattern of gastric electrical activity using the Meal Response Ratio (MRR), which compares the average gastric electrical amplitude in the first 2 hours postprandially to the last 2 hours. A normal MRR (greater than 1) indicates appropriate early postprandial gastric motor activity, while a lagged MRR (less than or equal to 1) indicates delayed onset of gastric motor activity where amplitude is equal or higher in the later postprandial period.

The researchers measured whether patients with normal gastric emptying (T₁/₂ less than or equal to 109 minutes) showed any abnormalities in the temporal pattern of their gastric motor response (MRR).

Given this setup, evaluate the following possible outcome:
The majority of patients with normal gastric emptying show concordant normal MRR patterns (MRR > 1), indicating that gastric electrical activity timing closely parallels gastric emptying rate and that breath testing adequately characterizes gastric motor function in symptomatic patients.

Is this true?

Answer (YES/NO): YES